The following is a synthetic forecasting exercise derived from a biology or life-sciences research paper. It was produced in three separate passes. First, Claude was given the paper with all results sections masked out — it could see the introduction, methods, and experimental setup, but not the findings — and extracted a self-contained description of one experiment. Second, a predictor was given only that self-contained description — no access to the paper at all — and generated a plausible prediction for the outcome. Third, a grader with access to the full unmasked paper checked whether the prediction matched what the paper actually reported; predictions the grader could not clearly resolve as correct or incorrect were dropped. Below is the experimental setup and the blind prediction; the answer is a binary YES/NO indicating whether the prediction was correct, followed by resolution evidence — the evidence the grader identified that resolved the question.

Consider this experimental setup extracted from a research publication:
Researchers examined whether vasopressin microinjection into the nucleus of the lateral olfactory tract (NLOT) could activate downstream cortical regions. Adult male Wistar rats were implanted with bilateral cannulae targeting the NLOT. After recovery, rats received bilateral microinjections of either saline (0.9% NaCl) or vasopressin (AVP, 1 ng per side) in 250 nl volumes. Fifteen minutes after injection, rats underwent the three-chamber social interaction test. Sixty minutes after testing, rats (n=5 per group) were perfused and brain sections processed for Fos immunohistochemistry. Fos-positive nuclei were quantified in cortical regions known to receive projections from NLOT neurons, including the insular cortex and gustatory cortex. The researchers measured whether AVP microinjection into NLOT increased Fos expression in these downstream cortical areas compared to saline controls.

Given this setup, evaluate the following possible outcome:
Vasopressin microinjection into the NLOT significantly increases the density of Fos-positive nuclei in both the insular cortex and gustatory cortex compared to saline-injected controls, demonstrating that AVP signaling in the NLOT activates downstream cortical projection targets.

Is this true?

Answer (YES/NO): YES